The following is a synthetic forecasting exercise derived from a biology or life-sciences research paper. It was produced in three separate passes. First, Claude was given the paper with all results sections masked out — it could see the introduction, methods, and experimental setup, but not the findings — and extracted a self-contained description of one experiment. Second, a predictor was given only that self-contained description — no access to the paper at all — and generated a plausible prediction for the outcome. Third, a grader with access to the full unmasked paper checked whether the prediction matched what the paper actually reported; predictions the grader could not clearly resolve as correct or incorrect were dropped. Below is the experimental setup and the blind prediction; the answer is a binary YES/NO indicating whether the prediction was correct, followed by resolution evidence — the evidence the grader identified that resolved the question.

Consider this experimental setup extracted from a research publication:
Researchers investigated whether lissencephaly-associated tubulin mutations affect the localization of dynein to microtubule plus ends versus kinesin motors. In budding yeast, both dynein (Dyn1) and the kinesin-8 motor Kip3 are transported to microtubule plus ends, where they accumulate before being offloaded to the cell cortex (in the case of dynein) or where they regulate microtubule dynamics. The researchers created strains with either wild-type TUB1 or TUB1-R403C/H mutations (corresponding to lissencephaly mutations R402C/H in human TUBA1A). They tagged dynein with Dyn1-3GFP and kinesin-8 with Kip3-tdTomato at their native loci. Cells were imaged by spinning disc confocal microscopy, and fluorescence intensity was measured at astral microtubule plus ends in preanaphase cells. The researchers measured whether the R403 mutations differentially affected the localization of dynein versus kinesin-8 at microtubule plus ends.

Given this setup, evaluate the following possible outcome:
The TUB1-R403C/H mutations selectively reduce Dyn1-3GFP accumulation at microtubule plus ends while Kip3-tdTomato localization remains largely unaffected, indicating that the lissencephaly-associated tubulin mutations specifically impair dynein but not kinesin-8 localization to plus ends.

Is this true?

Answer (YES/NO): NO